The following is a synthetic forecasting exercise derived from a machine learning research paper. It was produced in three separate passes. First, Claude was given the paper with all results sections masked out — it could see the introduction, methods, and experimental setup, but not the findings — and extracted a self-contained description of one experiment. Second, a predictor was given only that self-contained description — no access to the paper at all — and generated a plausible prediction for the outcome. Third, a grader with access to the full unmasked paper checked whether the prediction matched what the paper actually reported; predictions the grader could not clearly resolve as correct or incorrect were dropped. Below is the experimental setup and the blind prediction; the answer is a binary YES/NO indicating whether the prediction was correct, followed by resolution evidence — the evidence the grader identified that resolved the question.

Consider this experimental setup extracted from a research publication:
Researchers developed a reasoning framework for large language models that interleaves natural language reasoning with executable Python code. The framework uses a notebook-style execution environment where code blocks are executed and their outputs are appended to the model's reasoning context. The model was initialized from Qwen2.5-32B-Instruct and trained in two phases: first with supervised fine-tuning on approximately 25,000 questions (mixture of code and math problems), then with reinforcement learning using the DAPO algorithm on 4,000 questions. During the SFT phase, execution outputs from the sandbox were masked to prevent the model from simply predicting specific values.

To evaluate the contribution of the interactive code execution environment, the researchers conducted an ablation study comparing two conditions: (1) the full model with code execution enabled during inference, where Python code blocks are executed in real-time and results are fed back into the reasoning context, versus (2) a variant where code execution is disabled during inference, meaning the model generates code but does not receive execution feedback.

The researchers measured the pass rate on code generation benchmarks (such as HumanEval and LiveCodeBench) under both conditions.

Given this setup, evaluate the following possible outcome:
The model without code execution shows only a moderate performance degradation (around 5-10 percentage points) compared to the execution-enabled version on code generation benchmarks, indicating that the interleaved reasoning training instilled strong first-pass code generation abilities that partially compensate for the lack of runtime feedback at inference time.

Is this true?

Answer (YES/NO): NO